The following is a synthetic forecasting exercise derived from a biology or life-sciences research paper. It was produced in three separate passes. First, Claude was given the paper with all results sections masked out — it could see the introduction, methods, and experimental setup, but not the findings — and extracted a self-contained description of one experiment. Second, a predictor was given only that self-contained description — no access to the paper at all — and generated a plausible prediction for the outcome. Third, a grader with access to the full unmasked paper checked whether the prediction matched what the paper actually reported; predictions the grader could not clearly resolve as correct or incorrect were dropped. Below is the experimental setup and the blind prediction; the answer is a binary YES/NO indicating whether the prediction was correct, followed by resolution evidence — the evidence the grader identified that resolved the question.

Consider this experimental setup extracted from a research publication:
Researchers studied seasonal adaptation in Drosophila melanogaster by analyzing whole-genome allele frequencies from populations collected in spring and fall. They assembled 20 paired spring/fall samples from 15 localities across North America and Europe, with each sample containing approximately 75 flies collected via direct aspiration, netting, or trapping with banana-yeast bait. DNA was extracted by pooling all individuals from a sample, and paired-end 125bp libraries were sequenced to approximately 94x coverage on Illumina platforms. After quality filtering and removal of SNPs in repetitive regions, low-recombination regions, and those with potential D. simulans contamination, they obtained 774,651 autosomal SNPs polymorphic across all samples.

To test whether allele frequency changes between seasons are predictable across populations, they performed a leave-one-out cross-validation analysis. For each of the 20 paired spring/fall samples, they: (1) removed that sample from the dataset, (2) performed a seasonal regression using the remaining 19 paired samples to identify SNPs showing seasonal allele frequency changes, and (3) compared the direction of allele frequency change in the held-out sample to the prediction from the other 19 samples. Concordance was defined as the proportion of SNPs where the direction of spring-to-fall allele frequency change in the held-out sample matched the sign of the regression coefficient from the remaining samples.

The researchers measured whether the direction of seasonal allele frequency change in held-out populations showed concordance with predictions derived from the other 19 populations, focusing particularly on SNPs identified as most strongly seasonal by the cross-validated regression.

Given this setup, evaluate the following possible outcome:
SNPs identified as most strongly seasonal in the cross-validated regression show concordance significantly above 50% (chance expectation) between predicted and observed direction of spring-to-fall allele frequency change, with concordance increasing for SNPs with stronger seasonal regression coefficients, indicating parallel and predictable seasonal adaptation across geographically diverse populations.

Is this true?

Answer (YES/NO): YES